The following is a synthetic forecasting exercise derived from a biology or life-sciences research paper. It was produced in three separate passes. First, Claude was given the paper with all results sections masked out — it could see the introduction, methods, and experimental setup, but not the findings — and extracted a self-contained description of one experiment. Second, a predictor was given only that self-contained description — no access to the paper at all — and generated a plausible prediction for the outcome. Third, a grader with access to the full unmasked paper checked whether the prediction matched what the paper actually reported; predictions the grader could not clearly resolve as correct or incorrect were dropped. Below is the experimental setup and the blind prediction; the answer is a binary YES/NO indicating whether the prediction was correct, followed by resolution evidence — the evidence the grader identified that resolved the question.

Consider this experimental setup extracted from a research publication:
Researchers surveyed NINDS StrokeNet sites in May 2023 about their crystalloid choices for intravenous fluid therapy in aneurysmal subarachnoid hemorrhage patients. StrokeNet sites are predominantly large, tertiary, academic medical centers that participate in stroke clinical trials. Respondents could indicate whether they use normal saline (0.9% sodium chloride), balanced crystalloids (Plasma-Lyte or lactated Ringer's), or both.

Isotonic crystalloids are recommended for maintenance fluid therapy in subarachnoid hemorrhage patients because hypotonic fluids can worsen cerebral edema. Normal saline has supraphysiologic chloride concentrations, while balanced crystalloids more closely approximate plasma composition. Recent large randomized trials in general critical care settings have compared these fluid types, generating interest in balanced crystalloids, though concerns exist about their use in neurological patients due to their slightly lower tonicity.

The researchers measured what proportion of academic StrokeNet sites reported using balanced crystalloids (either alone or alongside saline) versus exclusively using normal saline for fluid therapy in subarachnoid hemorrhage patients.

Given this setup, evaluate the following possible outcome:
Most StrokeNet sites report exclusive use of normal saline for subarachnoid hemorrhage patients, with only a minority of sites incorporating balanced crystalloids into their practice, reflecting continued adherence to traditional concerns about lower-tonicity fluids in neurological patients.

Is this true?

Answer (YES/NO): NO